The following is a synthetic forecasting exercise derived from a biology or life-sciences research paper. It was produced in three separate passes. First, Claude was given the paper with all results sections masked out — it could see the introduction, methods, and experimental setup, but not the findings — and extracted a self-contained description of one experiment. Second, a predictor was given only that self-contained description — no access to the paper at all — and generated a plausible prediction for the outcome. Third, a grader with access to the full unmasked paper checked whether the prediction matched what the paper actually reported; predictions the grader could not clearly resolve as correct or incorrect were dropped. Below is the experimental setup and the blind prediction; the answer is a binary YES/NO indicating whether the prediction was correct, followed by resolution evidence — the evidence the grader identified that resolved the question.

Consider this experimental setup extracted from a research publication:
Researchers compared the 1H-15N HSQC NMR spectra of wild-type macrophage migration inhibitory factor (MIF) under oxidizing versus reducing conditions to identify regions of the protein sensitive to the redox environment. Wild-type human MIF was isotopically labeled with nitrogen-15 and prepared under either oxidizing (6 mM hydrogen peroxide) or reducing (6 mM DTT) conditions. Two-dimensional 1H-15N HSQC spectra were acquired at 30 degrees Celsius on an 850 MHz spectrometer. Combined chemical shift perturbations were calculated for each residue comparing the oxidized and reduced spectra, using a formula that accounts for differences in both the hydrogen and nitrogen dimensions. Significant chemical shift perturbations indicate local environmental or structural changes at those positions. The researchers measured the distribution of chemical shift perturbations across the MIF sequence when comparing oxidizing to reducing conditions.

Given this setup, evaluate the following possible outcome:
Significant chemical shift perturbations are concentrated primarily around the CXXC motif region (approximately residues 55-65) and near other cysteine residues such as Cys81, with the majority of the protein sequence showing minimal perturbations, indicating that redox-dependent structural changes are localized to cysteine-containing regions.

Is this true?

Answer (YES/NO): NO